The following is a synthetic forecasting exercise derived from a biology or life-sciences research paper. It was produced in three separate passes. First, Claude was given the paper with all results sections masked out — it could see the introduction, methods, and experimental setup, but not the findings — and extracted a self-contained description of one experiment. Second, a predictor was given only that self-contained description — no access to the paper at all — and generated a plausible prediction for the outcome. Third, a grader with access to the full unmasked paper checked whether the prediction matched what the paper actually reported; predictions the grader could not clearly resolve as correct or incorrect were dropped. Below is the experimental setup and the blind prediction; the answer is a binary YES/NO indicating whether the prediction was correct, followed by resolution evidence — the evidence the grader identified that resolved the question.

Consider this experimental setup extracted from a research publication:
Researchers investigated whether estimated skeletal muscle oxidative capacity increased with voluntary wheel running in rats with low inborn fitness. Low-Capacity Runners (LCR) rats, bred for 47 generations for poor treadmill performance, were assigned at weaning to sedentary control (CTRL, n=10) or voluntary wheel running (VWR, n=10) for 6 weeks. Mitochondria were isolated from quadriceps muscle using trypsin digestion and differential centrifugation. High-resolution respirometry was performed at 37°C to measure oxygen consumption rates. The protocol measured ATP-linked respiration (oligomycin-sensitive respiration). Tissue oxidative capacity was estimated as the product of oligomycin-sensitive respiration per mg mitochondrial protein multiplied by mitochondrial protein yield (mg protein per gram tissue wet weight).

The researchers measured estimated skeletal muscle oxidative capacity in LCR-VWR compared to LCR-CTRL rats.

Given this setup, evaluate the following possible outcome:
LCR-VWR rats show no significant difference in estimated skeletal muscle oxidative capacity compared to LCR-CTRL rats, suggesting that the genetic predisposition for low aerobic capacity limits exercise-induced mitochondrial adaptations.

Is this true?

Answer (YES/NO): NO